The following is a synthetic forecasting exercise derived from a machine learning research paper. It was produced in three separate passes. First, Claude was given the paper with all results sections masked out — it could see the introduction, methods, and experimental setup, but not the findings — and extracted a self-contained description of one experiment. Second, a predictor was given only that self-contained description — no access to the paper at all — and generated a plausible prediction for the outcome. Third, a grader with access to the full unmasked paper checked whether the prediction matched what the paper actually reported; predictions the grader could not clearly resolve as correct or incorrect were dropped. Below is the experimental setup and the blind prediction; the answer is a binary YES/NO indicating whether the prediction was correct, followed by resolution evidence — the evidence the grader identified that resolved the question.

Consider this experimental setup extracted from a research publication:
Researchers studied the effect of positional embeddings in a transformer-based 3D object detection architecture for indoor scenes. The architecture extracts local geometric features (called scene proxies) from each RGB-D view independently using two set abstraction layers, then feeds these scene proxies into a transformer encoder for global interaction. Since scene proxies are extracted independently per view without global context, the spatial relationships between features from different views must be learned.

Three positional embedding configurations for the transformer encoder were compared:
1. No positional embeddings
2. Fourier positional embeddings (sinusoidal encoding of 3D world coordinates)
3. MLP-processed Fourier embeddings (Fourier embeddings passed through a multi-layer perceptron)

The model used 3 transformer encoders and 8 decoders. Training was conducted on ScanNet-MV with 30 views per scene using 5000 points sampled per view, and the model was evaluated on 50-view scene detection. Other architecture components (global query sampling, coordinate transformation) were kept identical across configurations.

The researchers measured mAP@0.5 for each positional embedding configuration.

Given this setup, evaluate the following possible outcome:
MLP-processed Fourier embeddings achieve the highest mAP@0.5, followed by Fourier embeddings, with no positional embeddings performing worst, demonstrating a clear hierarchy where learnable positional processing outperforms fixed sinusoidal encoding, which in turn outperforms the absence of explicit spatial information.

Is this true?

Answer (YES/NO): YES